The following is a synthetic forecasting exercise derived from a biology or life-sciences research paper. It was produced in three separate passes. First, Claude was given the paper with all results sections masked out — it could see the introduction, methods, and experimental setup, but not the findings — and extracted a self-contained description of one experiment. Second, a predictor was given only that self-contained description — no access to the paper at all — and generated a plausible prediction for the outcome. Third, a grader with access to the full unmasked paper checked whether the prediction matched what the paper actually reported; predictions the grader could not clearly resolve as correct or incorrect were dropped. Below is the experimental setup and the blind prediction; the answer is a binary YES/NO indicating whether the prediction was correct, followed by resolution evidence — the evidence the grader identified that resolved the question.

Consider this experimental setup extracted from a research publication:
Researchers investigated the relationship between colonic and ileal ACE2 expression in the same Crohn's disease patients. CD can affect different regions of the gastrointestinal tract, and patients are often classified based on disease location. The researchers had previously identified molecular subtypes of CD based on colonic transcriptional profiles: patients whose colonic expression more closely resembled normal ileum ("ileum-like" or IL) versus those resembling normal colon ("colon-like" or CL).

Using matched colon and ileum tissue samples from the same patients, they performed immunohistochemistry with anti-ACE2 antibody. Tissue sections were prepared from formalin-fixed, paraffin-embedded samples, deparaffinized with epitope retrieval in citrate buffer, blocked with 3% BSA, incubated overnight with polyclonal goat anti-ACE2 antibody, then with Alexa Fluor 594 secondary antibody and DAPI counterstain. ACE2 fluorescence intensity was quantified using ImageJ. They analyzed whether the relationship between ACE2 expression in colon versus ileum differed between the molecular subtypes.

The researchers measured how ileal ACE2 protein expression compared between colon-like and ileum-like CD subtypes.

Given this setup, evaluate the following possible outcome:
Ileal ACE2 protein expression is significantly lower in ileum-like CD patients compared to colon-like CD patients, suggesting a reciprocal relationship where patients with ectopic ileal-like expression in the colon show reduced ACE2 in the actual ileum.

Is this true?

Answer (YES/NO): NO